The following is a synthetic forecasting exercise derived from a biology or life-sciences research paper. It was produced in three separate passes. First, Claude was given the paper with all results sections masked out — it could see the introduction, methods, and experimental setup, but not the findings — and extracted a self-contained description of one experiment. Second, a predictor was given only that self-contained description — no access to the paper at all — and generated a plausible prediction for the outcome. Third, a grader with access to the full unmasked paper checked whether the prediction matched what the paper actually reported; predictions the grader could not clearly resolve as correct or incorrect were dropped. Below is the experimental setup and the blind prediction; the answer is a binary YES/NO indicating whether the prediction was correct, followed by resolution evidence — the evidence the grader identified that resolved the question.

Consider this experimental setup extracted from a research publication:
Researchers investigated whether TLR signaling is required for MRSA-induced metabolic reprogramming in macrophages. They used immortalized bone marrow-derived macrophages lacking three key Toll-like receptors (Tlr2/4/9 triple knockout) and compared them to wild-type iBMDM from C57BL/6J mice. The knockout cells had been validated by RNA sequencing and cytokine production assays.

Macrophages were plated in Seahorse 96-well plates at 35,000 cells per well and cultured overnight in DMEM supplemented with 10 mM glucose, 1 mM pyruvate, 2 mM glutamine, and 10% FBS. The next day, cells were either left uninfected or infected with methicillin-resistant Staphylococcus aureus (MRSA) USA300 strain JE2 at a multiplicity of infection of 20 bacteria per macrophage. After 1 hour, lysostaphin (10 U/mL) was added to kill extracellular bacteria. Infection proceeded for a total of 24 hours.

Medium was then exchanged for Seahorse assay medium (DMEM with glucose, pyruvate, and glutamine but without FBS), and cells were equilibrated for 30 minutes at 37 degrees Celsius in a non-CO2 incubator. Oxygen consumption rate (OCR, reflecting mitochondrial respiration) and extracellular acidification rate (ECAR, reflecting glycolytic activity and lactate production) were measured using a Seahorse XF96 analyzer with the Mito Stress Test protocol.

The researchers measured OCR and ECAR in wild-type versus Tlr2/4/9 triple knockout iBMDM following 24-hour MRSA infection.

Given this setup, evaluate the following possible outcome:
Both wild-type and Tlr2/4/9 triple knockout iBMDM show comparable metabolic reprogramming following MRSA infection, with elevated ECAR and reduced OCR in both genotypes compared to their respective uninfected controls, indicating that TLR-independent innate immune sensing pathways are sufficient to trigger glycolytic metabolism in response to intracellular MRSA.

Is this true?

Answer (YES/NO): NO